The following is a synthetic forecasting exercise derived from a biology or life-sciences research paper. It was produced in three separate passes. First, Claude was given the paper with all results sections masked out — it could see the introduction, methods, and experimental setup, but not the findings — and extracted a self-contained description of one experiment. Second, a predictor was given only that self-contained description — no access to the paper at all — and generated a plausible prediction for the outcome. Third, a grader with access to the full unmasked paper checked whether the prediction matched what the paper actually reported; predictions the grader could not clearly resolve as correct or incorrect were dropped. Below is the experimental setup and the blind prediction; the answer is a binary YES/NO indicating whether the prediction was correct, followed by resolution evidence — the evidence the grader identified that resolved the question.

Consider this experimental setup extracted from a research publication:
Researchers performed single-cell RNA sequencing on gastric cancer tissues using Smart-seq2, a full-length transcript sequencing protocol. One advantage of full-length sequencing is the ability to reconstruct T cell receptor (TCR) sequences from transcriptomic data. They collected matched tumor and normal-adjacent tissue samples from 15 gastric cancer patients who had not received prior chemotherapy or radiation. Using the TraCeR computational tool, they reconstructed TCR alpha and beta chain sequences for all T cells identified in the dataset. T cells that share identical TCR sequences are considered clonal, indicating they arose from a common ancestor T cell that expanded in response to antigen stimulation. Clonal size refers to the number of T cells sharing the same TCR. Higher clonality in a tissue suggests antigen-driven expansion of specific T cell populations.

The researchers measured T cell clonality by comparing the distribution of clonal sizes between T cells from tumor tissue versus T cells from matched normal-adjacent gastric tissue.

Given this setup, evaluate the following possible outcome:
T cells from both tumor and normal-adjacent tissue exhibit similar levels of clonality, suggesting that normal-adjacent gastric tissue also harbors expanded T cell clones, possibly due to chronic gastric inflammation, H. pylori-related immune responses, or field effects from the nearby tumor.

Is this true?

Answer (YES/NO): YES